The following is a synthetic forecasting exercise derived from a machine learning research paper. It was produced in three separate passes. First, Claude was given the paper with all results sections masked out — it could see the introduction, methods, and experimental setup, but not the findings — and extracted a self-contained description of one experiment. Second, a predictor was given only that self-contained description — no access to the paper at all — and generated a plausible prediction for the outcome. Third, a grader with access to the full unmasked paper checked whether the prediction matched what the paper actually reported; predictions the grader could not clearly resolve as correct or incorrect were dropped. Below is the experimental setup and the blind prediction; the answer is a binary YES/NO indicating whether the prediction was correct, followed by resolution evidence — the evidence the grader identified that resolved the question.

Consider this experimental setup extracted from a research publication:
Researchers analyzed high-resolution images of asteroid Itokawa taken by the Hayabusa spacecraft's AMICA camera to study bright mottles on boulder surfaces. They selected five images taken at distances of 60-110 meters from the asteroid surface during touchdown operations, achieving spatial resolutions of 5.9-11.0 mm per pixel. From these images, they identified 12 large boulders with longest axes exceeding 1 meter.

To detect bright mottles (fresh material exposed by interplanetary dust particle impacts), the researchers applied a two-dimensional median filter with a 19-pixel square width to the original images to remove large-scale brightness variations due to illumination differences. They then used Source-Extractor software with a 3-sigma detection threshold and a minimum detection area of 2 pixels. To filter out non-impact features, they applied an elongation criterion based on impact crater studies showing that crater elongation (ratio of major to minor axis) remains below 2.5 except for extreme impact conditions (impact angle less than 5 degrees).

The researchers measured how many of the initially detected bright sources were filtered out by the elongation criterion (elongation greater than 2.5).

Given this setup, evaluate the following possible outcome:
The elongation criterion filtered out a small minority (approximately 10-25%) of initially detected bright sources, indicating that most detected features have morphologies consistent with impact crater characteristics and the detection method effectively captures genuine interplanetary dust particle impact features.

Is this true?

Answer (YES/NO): YES